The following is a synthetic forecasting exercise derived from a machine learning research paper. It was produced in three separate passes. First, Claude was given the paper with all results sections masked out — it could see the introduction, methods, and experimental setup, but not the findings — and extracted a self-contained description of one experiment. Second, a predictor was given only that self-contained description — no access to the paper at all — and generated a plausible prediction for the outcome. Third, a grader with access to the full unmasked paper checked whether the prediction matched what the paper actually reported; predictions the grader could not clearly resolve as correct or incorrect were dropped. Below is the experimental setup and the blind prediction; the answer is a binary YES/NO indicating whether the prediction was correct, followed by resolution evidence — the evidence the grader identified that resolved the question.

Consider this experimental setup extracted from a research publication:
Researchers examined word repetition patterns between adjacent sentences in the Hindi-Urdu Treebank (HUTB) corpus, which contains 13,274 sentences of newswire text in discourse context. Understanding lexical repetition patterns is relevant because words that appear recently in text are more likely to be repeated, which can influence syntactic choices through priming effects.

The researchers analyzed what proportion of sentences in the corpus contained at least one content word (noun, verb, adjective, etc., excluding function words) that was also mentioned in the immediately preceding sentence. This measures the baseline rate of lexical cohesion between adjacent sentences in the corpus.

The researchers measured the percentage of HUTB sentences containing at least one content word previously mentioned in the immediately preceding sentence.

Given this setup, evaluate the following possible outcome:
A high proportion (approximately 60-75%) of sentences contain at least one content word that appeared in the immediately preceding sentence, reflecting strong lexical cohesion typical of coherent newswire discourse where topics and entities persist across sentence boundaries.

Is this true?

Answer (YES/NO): YES